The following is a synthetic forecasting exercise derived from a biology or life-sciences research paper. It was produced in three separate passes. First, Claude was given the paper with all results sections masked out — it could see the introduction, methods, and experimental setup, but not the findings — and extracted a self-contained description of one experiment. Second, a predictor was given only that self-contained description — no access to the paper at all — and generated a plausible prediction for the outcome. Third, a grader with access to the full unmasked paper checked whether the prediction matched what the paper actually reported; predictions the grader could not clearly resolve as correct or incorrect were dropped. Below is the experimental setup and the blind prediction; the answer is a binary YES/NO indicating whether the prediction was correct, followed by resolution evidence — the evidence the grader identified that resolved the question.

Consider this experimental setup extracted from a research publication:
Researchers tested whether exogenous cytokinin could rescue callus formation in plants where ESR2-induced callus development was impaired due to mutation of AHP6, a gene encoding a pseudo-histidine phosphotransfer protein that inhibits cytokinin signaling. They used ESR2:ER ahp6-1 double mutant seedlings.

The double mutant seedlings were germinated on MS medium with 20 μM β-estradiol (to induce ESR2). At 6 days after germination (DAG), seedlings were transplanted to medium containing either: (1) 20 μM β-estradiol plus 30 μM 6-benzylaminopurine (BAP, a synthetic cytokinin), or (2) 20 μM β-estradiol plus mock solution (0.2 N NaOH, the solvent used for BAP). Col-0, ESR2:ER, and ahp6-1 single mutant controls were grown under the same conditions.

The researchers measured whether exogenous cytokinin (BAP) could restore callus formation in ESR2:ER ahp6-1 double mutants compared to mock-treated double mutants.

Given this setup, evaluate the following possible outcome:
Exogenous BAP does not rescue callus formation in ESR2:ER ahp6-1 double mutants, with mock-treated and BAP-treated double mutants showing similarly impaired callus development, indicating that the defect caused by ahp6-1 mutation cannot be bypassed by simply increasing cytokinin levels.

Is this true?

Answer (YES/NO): NO